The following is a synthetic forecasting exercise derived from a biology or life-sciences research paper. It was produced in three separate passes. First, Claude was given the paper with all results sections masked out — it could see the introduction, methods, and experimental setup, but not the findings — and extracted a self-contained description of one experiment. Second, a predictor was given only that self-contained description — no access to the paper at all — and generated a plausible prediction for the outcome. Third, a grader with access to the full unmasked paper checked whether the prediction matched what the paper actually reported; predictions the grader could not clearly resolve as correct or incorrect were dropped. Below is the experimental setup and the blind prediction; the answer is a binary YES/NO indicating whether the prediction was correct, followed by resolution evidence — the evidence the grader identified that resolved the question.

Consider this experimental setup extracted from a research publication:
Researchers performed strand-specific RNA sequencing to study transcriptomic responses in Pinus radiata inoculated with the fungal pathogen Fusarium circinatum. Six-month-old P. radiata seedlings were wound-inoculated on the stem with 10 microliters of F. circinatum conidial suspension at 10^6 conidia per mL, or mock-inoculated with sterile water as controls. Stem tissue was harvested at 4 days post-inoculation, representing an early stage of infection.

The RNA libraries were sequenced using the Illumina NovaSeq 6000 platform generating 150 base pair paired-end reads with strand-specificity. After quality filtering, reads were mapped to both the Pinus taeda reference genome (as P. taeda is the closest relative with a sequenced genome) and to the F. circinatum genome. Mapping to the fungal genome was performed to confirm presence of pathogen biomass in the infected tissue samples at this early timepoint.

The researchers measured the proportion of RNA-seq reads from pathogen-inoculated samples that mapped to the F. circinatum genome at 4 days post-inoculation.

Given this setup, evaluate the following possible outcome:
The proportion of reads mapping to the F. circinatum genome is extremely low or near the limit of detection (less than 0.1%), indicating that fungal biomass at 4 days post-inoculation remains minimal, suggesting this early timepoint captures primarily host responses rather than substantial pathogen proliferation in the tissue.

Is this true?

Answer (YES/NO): NO